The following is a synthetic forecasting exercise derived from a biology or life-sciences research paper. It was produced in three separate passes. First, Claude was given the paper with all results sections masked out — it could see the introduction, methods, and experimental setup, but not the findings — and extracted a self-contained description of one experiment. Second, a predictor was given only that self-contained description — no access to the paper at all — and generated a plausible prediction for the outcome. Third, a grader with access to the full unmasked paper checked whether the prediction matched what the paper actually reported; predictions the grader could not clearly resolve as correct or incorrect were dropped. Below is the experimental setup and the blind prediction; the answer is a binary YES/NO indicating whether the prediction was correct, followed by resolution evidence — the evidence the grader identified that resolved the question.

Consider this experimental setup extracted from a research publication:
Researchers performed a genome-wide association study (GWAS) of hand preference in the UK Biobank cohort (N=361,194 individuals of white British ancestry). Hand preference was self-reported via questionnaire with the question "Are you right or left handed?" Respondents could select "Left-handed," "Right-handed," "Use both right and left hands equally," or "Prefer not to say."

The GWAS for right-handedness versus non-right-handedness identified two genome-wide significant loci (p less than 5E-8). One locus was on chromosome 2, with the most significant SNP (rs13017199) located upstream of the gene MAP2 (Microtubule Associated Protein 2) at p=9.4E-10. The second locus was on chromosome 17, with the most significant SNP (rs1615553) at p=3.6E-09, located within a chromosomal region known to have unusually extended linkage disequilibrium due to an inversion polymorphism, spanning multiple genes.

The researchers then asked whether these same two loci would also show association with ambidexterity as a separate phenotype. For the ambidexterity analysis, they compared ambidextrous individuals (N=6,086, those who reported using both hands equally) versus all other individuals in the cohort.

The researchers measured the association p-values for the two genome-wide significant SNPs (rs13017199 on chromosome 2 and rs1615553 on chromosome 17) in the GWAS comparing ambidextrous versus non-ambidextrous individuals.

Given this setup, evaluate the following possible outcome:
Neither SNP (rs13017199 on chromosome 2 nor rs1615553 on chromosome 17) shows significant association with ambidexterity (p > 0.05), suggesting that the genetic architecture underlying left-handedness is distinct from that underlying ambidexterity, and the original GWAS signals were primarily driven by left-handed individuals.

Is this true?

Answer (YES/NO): YES